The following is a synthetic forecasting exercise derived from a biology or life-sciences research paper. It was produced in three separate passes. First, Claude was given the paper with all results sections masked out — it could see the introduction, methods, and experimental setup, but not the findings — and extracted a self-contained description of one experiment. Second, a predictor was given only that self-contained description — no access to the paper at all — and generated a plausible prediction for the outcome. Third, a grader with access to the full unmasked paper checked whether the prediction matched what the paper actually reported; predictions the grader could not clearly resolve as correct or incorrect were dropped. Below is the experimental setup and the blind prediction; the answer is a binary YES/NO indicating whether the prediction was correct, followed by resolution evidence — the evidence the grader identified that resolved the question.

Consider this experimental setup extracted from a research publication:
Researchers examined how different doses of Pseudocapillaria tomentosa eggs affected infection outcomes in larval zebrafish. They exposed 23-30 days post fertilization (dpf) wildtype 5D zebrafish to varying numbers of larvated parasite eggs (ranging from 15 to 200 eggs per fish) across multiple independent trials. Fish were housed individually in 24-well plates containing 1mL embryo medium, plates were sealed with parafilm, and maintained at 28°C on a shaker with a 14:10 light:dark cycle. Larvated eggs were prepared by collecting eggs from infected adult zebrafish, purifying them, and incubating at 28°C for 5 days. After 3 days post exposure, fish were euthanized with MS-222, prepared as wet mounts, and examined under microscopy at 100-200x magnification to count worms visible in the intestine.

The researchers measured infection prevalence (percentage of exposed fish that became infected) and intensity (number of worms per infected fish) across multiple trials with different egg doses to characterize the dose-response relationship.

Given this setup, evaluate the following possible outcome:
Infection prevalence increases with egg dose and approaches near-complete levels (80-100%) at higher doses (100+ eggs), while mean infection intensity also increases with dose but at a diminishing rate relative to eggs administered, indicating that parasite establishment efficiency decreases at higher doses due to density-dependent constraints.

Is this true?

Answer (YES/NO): NO